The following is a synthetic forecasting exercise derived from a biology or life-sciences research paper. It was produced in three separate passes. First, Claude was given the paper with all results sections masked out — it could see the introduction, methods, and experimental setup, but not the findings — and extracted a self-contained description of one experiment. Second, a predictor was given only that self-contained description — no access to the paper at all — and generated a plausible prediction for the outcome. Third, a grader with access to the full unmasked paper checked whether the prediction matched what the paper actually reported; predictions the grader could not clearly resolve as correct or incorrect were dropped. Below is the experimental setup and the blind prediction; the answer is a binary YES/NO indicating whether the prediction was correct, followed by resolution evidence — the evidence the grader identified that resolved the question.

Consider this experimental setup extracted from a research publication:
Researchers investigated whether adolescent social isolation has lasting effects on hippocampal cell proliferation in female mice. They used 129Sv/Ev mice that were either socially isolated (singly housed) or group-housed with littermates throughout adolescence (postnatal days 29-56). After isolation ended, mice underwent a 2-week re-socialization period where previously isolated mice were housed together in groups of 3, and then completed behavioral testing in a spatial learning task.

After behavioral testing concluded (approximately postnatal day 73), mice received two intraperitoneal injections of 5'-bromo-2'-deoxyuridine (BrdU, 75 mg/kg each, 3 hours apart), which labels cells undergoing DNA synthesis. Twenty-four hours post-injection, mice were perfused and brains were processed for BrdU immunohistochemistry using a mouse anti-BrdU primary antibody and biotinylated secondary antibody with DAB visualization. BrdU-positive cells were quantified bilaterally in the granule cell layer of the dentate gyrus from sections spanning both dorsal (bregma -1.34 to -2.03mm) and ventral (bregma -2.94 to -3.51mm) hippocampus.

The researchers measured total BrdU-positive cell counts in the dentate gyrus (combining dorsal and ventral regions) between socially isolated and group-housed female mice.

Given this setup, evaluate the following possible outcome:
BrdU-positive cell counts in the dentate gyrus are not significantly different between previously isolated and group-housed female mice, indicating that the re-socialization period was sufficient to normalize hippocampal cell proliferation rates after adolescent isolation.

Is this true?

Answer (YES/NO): NO